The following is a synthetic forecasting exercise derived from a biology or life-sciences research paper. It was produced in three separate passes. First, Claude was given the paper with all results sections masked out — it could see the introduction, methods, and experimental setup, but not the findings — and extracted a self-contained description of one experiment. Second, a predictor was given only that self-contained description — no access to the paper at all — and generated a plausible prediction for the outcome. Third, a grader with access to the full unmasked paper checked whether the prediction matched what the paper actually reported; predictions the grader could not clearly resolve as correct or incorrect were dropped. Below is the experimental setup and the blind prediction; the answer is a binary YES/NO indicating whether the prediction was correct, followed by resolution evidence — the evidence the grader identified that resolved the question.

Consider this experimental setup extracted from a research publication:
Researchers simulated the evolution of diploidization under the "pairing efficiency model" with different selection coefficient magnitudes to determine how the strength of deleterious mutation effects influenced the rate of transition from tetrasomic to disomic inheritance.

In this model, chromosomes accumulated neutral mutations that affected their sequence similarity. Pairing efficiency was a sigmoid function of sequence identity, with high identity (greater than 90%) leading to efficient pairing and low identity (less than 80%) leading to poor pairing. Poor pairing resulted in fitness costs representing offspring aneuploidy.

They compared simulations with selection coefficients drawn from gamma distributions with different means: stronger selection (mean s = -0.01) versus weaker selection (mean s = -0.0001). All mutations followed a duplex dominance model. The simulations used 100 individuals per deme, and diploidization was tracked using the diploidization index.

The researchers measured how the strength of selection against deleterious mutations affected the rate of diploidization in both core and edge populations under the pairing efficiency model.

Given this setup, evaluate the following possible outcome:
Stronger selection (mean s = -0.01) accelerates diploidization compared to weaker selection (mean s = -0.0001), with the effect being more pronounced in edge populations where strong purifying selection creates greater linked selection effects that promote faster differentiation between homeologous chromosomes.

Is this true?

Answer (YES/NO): NO